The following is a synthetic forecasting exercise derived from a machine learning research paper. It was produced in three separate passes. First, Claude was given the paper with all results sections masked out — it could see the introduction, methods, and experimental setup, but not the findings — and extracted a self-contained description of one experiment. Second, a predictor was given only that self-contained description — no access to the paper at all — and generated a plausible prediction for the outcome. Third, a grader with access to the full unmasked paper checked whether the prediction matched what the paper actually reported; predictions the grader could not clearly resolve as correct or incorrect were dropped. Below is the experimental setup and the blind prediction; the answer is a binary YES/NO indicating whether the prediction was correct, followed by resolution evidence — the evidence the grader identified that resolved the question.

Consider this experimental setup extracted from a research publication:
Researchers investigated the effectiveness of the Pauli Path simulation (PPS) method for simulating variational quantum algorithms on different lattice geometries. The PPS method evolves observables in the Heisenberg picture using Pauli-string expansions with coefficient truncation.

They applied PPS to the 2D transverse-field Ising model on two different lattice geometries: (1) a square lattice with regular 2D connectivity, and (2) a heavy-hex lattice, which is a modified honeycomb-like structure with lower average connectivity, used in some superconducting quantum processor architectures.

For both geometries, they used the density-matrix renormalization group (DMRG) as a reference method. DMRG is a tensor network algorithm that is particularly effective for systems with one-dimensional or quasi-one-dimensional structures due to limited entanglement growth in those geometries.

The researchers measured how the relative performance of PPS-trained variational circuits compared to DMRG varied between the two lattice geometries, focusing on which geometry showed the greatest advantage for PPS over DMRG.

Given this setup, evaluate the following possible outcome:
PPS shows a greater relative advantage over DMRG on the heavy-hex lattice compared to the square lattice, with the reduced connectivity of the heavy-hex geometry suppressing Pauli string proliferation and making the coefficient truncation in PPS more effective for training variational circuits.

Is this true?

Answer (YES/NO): YES